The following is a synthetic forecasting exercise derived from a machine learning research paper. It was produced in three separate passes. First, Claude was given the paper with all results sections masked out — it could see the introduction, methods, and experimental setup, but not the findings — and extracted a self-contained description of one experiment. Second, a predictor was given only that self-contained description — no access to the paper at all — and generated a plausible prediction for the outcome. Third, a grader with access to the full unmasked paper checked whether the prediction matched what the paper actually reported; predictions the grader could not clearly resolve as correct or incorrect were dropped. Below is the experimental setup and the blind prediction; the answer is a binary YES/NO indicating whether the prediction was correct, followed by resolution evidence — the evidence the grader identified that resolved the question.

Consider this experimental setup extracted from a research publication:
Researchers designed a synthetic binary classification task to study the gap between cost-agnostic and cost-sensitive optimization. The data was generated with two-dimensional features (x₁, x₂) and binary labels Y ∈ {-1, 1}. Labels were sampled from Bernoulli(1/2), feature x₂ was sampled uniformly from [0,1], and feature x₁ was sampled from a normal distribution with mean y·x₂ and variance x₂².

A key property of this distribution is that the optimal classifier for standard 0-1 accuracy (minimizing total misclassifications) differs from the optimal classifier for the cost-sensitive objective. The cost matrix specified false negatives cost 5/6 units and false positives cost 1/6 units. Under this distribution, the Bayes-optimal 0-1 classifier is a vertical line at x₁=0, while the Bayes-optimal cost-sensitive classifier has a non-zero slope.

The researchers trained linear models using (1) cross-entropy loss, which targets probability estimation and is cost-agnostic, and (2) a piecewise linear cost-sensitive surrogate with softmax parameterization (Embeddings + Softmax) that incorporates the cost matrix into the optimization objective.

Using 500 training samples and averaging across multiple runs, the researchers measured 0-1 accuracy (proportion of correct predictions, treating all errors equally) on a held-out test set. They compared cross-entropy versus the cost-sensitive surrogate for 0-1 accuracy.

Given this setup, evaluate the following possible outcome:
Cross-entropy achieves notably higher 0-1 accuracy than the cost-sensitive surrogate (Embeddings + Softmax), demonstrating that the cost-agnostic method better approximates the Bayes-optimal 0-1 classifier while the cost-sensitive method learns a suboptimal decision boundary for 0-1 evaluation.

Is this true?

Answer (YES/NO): YES